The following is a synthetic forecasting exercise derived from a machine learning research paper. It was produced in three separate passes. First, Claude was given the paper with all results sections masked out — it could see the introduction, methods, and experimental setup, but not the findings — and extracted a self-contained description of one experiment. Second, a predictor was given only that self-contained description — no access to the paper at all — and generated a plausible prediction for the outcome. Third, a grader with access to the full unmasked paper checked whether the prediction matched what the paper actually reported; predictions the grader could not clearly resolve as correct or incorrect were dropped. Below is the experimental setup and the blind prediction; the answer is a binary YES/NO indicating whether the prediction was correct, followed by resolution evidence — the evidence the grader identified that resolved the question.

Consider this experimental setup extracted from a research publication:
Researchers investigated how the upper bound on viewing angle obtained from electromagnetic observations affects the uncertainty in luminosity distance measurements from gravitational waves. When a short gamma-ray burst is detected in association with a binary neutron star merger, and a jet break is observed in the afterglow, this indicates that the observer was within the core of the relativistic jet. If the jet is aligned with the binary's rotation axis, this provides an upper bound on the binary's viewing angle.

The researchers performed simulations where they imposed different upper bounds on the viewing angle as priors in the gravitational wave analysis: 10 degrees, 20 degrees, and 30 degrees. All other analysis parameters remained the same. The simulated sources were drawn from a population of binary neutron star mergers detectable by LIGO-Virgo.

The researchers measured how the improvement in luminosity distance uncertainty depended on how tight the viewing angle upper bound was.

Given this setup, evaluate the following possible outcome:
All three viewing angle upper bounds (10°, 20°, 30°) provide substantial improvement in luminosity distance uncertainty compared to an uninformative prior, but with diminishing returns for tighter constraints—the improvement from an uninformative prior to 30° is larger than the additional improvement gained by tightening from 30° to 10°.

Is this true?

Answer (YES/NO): YES